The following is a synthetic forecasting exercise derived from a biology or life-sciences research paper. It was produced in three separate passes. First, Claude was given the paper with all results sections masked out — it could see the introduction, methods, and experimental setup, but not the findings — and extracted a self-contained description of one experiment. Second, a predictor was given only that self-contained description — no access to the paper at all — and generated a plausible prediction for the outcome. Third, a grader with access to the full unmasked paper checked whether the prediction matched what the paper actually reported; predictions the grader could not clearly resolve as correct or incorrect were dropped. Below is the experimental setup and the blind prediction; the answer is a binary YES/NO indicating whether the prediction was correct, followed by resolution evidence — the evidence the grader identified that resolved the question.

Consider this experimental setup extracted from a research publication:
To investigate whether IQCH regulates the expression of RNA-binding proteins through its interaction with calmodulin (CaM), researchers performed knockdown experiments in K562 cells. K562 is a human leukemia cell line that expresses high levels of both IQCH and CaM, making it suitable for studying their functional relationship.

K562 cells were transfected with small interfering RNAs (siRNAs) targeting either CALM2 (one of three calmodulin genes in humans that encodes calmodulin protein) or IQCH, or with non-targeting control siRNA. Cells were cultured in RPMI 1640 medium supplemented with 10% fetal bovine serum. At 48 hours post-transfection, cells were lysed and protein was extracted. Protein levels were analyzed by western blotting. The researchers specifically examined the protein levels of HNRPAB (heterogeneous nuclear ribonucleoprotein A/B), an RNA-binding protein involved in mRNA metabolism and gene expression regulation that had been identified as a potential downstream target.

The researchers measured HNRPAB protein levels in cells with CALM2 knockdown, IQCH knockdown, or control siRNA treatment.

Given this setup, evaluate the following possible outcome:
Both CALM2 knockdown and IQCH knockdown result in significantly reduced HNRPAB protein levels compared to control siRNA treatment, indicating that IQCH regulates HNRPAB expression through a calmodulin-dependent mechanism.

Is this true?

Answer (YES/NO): YES